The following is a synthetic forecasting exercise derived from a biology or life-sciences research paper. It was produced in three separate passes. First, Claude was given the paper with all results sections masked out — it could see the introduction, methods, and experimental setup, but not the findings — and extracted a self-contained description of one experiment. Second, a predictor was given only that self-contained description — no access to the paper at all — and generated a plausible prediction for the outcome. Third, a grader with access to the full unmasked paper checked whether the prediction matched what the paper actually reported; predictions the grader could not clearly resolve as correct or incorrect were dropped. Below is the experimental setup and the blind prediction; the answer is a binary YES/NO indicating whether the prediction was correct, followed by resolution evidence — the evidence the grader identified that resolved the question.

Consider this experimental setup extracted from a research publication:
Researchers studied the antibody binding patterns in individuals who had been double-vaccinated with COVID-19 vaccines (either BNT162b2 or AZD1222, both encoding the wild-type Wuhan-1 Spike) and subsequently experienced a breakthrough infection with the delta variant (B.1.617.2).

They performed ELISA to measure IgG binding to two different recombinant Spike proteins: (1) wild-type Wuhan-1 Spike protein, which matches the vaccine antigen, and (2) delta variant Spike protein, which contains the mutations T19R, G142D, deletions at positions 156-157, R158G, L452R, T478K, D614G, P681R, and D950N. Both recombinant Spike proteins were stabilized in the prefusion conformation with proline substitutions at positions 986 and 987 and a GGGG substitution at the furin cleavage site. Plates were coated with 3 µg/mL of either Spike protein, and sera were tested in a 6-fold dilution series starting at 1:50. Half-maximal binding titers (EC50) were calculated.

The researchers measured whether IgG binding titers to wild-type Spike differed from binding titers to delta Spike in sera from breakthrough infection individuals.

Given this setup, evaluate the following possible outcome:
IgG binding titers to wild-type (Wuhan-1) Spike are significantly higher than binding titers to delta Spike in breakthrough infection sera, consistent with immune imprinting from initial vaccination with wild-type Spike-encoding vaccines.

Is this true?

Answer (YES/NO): NO